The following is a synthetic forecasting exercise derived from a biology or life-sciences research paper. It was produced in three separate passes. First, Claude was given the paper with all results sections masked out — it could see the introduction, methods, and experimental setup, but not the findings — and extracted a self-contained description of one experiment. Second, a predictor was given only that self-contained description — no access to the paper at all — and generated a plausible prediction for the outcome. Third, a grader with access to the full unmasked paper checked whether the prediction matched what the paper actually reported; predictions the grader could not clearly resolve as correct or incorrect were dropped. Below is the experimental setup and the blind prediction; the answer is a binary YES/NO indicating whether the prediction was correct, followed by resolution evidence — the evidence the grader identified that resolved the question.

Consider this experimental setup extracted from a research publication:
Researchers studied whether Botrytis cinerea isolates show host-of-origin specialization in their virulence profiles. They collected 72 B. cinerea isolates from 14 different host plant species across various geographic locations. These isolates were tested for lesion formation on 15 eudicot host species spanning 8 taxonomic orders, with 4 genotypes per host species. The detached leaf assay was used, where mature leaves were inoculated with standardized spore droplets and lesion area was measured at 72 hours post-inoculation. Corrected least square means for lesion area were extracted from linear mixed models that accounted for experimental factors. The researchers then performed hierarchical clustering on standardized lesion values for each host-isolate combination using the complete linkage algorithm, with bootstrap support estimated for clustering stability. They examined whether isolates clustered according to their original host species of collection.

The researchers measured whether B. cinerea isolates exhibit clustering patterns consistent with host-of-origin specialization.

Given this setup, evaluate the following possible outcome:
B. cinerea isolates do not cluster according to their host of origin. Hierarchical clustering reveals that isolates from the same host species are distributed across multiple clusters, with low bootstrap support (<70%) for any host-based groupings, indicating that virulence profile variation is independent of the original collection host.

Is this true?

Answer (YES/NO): YES